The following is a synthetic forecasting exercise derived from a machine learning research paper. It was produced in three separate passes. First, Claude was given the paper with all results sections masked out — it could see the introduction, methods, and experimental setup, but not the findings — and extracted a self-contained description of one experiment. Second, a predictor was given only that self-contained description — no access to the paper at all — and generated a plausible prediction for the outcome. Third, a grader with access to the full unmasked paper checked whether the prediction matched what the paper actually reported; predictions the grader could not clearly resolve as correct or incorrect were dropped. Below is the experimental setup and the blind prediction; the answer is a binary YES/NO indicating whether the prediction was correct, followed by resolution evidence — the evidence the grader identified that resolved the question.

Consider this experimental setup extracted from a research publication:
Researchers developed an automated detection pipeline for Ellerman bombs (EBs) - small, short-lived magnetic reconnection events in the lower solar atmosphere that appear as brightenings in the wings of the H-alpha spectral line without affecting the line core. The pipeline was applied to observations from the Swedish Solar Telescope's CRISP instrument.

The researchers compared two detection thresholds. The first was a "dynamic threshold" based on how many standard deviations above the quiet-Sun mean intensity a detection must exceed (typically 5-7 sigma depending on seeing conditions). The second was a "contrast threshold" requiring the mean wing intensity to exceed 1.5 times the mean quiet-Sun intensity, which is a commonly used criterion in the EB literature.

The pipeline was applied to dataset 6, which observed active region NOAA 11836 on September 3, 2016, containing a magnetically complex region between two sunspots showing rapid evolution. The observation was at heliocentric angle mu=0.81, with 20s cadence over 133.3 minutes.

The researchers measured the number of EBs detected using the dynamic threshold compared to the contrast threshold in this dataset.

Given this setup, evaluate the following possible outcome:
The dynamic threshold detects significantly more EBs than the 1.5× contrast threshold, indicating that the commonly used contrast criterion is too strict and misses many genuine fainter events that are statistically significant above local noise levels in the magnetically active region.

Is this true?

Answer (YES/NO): YES